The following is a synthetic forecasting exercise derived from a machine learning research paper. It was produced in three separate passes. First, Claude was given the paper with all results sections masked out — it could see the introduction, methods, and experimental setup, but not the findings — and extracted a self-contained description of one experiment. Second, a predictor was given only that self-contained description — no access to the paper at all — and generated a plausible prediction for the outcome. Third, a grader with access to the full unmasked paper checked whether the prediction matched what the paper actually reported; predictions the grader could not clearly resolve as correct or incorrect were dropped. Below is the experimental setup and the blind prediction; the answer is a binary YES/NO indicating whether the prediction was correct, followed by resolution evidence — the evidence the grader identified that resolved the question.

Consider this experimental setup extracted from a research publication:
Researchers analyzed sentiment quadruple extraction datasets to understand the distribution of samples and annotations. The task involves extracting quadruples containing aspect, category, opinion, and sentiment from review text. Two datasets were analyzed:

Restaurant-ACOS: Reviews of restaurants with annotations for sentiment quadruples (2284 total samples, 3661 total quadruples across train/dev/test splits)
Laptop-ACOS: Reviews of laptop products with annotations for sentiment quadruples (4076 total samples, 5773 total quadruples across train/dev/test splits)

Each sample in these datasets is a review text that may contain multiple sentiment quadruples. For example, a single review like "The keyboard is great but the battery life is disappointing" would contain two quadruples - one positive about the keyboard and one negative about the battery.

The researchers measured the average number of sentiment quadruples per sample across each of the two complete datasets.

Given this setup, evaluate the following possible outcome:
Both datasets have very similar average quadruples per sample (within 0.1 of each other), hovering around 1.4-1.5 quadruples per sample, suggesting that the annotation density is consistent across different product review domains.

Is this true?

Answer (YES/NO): NO